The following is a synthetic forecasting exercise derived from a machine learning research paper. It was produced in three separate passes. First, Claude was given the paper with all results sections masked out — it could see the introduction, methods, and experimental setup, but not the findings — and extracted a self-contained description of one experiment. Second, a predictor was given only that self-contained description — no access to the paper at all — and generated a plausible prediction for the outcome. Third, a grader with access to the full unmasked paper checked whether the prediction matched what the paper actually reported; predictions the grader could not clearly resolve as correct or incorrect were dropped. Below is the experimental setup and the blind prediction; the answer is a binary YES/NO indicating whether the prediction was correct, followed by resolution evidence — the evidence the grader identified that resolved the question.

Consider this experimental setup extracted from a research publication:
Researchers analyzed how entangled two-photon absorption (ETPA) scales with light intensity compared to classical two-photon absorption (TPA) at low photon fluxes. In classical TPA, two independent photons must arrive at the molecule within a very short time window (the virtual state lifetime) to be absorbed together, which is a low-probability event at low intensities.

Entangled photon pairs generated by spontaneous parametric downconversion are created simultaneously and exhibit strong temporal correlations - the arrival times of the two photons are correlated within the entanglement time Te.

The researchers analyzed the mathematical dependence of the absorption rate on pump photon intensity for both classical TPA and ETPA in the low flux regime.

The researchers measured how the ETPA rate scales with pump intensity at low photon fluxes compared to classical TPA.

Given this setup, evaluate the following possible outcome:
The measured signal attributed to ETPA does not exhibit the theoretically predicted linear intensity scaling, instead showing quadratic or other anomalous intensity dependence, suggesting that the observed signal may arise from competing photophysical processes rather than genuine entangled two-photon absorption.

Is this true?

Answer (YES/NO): NO